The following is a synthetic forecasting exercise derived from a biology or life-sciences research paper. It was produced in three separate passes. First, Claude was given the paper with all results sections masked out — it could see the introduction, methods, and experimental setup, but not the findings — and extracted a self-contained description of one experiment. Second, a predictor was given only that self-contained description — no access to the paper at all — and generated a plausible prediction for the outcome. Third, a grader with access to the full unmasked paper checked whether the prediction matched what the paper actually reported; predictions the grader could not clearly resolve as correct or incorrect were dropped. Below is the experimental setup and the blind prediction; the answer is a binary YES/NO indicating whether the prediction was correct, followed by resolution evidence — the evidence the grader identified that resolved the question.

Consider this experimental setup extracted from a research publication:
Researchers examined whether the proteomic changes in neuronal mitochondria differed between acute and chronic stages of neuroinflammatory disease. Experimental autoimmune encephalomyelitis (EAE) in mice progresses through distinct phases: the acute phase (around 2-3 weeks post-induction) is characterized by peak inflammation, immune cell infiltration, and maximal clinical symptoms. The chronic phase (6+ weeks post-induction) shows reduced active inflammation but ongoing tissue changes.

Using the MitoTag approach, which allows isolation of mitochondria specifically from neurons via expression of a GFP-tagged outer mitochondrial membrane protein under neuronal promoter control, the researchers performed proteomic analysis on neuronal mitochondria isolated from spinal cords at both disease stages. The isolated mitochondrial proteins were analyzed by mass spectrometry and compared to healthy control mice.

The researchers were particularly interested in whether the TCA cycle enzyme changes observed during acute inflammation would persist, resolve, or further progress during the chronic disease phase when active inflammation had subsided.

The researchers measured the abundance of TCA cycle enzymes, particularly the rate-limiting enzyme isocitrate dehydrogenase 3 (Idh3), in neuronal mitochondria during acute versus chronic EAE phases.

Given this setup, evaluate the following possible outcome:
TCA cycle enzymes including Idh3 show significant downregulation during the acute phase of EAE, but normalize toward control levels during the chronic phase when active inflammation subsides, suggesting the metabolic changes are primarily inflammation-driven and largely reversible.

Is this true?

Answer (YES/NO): NO